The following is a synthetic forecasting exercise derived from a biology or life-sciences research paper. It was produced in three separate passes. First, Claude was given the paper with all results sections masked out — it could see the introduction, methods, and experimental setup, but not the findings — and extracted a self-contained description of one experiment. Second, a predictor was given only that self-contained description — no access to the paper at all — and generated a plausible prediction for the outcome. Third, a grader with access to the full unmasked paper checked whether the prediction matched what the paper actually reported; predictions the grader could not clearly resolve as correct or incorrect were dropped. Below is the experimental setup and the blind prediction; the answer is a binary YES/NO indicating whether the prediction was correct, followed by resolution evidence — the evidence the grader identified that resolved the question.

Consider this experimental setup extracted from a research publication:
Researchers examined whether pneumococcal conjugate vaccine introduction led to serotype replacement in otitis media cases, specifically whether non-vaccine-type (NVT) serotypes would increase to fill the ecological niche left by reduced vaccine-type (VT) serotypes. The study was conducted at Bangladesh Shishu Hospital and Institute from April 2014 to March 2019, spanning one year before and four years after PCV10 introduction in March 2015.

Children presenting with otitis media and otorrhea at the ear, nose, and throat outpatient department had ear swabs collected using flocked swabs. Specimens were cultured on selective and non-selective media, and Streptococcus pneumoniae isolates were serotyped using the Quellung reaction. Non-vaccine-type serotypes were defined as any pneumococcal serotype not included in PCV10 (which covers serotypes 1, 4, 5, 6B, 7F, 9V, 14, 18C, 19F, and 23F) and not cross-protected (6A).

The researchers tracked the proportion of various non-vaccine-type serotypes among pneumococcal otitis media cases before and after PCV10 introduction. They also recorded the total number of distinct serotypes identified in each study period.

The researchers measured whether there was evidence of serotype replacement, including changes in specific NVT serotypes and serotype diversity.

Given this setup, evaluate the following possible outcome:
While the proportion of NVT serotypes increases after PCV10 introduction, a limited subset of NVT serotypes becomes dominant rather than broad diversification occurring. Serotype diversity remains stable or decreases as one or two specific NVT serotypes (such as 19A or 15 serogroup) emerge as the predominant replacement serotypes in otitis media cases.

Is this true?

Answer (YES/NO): NO